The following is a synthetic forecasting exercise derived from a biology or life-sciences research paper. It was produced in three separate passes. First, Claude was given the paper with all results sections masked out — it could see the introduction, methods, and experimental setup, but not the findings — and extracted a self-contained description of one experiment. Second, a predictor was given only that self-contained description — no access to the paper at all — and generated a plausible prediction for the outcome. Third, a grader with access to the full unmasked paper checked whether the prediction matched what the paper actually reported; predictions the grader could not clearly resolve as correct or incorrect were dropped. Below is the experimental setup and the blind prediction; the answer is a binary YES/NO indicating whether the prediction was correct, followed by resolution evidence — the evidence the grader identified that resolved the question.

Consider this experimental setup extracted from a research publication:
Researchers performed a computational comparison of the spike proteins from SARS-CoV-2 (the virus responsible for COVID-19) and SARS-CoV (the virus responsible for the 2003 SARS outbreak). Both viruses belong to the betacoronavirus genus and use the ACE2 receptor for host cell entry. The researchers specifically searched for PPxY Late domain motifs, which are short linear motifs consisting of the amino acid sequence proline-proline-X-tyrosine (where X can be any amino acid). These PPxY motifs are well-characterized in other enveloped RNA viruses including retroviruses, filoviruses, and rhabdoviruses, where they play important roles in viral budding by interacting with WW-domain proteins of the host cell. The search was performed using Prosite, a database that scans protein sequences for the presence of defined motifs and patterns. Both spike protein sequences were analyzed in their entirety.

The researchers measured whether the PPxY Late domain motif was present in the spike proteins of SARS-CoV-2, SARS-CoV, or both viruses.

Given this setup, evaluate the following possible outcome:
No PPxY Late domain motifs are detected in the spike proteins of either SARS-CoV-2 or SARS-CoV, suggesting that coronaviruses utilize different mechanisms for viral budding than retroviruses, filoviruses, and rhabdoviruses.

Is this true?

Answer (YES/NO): NO